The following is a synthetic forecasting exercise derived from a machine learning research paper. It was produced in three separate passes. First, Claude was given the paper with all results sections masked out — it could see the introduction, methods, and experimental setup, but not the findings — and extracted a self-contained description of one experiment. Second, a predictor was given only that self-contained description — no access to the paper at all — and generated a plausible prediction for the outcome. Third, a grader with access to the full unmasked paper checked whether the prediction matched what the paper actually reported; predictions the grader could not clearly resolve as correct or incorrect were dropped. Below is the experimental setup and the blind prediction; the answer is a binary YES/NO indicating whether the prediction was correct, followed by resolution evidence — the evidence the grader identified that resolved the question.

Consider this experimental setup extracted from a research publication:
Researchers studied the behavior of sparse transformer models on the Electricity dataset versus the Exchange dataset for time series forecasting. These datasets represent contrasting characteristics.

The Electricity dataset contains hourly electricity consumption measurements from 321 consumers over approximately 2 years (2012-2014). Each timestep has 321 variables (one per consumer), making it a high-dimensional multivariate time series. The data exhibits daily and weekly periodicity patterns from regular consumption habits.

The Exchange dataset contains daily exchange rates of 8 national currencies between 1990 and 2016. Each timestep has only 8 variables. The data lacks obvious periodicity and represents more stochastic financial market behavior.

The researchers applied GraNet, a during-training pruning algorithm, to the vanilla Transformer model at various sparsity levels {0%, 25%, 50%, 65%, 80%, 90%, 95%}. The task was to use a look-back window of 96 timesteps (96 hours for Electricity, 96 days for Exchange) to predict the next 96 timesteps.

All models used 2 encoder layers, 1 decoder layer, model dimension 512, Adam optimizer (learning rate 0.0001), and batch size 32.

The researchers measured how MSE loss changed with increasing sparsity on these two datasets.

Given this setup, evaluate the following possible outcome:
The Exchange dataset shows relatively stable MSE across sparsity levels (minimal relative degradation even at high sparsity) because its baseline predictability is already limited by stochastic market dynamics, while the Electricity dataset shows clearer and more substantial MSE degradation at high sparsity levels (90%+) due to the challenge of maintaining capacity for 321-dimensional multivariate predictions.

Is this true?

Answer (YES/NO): NO